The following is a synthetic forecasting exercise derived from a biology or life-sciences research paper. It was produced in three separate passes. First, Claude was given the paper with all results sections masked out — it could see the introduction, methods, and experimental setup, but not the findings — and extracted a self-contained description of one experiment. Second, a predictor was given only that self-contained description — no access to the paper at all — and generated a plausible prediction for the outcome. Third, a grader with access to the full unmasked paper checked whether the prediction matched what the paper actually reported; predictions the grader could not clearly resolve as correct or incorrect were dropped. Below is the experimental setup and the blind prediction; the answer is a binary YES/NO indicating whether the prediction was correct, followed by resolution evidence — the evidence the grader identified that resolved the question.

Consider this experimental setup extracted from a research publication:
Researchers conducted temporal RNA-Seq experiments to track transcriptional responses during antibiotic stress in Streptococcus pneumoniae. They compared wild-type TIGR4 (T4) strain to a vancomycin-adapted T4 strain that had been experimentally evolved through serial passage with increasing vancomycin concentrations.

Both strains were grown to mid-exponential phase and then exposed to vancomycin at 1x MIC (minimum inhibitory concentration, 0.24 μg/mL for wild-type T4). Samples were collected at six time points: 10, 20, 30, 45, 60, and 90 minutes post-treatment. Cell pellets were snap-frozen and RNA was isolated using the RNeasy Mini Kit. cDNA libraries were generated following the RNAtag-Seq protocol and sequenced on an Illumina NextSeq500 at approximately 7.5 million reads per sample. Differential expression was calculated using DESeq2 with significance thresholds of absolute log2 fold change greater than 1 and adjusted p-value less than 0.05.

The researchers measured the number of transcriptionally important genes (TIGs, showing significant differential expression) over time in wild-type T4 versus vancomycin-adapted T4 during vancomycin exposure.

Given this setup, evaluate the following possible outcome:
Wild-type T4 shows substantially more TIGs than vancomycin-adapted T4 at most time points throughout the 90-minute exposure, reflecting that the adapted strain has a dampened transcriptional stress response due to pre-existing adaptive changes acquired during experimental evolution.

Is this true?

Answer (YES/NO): YES